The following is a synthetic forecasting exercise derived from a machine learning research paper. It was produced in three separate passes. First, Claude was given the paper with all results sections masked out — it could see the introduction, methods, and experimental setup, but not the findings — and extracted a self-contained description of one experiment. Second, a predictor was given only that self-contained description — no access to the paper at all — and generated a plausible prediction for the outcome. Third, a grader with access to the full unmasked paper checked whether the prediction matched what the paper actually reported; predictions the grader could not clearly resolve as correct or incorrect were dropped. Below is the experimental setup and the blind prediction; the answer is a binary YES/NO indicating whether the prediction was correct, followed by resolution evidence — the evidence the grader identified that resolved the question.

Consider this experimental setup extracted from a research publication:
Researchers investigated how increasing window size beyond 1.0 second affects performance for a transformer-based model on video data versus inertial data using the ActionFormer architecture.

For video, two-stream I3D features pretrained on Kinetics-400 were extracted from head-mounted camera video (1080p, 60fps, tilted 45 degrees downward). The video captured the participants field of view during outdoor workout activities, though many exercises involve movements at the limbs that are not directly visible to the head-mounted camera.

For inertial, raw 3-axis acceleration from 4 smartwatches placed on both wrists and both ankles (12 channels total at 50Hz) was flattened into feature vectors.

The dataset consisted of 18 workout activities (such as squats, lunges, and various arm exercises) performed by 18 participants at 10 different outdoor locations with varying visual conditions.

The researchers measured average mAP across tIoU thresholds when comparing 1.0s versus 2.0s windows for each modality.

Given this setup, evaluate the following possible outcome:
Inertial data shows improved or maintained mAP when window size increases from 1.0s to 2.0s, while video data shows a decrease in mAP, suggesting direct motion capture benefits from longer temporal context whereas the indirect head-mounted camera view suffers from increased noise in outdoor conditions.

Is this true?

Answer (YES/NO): NO